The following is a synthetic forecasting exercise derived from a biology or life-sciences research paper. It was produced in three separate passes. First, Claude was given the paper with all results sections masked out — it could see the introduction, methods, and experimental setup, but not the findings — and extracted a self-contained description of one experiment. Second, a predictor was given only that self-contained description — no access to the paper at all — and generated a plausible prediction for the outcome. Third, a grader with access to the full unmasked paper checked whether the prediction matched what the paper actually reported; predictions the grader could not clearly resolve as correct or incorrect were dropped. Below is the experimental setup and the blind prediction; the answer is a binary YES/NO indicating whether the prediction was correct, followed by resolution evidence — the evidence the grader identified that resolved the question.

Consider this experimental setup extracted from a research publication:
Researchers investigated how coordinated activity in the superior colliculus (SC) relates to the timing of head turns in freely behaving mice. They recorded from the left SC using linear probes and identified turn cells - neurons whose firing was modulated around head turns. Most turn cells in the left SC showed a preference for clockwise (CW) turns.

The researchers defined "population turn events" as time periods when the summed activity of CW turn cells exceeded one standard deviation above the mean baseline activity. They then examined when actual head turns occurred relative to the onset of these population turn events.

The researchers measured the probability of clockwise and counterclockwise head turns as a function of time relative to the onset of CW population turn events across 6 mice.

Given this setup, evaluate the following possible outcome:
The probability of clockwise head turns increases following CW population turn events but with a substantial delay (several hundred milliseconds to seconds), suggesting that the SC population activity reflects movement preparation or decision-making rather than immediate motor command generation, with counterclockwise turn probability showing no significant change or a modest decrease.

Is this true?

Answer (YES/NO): NO